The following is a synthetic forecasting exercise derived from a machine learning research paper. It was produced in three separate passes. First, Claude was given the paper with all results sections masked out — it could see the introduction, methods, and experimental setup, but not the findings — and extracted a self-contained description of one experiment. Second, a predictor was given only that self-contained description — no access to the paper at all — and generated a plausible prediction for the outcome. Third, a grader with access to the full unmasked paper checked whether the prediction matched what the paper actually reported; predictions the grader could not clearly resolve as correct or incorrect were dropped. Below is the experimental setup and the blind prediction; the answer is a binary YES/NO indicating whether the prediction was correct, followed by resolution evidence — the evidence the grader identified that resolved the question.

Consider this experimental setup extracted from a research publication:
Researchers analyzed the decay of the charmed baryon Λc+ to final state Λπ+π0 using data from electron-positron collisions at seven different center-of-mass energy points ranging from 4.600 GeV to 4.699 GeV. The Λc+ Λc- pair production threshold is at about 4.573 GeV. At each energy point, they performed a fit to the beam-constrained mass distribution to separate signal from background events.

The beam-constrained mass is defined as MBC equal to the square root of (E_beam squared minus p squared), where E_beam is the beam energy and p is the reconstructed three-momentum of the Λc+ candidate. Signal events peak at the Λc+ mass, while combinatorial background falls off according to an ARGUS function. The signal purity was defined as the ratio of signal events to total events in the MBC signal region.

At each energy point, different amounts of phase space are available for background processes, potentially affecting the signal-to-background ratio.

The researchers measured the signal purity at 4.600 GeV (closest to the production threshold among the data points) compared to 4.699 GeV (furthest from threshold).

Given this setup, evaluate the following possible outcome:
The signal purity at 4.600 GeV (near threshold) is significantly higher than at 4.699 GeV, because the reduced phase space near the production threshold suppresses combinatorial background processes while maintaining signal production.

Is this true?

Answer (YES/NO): YES